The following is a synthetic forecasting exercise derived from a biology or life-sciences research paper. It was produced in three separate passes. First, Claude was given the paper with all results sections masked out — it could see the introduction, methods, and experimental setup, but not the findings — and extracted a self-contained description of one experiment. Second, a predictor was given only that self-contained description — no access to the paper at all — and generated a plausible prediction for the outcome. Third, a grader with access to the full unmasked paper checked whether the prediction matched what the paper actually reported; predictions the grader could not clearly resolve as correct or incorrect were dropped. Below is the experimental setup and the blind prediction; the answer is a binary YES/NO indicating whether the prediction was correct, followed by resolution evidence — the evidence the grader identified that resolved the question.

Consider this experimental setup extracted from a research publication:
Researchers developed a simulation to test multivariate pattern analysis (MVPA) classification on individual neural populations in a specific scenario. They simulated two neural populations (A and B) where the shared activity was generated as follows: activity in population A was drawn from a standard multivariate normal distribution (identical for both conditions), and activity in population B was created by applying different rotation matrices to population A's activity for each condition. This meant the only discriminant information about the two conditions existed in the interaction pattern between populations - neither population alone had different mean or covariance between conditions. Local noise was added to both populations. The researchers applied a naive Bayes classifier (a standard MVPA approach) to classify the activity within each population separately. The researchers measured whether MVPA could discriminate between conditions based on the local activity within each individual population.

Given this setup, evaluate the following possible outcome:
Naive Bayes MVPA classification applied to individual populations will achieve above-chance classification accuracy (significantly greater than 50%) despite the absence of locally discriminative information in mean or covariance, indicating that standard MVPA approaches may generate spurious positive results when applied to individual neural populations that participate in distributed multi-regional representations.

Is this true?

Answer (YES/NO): NO